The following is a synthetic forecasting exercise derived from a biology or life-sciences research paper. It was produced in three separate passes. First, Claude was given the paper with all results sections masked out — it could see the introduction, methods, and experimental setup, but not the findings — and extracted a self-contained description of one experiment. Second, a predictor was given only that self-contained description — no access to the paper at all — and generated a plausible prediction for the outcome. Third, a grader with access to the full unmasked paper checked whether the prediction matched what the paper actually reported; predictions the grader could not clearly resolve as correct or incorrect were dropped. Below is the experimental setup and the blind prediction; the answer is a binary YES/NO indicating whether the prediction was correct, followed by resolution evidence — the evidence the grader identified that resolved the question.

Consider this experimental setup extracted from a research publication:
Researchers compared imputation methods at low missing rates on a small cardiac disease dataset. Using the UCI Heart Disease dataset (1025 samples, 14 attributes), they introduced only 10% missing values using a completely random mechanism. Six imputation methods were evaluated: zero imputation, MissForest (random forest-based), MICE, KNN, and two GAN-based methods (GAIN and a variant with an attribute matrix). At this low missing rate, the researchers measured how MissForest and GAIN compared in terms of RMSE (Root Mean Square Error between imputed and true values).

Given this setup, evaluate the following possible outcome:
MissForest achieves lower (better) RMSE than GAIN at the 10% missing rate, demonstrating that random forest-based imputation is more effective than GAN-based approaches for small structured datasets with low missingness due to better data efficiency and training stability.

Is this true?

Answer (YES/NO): NO